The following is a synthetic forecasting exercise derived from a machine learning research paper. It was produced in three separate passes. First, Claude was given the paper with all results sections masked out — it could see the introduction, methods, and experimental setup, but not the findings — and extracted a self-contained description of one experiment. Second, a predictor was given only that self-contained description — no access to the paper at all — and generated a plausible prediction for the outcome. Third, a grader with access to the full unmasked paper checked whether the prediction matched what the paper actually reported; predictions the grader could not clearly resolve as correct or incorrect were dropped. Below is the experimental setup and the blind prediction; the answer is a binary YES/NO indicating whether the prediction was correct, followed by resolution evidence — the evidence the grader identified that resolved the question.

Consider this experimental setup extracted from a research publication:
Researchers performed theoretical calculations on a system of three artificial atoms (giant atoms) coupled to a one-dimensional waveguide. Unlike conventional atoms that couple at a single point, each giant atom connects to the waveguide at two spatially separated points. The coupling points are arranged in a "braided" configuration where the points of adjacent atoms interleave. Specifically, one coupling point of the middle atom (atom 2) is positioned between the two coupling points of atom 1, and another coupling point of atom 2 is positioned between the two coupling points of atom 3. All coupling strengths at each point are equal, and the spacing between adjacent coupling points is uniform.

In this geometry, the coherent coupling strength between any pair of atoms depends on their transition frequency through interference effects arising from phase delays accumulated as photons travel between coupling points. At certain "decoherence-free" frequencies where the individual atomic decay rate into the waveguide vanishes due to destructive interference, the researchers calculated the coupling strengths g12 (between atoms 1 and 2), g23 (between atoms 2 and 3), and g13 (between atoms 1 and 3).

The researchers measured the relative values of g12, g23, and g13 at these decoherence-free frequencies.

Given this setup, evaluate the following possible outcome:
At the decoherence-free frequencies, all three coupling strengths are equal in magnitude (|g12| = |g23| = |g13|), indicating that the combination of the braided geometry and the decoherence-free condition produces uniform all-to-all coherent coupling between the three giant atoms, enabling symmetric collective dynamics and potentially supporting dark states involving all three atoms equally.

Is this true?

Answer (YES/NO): NO